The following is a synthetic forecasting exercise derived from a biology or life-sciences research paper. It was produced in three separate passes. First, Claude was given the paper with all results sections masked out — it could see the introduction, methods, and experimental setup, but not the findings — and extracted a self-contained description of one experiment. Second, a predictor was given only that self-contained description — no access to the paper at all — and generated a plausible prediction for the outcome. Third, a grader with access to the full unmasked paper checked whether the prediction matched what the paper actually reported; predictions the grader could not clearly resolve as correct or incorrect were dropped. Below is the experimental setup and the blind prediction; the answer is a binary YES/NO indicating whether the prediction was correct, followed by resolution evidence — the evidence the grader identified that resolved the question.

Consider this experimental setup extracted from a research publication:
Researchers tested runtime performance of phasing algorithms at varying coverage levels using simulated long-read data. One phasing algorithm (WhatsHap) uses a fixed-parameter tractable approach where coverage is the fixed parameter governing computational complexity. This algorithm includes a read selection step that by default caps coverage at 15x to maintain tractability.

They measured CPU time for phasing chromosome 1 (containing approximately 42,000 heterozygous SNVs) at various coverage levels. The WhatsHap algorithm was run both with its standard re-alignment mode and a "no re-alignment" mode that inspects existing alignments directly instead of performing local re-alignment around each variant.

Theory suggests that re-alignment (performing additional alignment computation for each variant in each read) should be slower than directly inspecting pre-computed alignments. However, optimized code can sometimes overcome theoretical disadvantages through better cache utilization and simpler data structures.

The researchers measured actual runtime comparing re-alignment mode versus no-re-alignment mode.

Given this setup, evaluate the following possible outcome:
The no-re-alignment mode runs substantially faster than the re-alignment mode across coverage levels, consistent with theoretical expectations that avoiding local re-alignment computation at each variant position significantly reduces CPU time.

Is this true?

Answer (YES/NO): NO